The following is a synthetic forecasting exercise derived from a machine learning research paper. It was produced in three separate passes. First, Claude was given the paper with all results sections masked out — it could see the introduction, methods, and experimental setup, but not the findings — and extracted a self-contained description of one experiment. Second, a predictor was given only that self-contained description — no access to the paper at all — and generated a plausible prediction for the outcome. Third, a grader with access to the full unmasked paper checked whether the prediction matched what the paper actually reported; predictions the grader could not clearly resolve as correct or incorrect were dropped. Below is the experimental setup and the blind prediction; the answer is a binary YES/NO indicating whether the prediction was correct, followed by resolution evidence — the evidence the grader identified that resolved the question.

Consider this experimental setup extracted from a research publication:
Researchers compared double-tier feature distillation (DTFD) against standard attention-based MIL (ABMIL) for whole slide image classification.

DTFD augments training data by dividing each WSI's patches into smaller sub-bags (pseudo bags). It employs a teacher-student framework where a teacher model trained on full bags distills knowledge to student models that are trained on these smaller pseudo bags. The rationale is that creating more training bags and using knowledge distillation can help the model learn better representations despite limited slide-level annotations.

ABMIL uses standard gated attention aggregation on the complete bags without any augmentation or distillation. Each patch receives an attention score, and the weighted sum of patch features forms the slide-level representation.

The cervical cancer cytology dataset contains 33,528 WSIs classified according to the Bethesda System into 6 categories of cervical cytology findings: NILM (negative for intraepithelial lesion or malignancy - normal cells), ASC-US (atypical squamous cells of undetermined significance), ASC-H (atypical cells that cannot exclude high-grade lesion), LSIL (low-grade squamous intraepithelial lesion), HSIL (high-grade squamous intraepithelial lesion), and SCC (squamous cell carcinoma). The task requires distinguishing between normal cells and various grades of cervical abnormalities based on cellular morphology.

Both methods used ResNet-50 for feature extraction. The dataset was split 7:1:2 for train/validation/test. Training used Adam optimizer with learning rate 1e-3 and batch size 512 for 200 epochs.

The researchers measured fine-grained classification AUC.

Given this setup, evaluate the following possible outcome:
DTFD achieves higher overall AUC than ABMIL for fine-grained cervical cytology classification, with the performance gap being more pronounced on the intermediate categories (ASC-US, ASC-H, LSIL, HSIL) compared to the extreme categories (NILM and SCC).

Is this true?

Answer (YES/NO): NO